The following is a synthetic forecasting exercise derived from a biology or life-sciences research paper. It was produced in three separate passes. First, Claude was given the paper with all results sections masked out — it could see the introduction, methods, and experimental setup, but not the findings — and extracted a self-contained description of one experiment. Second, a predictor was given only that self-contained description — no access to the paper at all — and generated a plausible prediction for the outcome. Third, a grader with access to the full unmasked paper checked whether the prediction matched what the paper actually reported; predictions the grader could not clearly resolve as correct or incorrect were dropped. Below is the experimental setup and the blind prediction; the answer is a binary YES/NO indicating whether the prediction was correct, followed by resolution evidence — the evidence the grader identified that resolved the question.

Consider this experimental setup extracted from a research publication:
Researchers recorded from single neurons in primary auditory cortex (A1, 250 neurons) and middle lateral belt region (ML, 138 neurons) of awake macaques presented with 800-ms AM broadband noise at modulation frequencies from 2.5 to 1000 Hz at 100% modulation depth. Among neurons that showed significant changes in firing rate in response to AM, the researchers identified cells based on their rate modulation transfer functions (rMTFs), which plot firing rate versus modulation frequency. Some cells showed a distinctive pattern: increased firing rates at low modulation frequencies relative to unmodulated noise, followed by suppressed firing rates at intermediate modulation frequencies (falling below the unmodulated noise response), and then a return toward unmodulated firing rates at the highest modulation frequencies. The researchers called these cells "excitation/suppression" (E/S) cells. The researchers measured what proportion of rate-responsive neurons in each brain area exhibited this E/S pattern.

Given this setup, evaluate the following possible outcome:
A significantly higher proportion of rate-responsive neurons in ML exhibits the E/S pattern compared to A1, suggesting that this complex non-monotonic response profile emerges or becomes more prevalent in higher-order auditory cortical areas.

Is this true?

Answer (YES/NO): NO